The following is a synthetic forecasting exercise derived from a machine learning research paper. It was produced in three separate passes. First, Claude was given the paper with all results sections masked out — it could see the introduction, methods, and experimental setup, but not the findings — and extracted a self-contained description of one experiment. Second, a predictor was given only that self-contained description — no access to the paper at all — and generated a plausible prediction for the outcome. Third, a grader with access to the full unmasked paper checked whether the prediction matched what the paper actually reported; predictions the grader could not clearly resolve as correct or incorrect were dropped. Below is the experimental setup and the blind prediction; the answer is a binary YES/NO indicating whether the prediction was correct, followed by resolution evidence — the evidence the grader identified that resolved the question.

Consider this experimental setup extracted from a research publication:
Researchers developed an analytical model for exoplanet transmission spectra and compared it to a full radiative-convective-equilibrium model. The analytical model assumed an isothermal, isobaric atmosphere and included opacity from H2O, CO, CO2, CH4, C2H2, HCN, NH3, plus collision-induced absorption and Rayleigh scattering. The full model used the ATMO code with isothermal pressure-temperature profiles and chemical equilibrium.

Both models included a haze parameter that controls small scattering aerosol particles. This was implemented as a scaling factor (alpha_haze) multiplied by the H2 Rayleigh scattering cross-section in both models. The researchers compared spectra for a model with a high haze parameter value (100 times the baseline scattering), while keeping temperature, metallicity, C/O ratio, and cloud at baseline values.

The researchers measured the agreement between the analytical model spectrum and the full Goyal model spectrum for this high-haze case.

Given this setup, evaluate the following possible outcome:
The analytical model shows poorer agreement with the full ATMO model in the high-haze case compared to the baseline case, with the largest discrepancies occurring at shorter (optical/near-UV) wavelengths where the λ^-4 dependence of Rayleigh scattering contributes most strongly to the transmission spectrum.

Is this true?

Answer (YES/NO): NO